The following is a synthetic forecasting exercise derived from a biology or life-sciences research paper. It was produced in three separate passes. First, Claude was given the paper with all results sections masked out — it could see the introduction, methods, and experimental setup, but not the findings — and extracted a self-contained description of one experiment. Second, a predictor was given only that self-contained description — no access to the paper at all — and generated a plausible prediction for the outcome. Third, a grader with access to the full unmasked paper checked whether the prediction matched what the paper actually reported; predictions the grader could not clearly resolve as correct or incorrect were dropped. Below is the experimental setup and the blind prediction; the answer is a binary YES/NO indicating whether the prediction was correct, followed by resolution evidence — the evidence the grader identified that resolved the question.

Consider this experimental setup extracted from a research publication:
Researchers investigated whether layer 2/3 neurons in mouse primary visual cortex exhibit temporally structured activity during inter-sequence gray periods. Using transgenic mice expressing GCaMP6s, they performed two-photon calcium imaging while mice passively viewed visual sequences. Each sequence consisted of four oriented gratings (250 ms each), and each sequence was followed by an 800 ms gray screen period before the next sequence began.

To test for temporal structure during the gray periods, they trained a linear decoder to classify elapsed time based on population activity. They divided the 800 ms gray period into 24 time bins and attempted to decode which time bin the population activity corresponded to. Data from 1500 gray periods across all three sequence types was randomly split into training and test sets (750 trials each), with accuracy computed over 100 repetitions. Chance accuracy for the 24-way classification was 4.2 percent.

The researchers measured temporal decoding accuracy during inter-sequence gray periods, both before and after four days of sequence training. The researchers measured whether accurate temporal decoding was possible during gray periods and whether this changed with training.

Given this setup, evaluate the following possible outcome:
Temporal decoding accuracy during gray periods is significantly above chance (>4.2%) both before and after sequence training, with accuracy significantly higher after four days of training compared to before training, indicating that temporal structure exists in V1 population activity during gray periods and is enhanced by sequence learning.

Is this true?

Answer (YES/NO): NO